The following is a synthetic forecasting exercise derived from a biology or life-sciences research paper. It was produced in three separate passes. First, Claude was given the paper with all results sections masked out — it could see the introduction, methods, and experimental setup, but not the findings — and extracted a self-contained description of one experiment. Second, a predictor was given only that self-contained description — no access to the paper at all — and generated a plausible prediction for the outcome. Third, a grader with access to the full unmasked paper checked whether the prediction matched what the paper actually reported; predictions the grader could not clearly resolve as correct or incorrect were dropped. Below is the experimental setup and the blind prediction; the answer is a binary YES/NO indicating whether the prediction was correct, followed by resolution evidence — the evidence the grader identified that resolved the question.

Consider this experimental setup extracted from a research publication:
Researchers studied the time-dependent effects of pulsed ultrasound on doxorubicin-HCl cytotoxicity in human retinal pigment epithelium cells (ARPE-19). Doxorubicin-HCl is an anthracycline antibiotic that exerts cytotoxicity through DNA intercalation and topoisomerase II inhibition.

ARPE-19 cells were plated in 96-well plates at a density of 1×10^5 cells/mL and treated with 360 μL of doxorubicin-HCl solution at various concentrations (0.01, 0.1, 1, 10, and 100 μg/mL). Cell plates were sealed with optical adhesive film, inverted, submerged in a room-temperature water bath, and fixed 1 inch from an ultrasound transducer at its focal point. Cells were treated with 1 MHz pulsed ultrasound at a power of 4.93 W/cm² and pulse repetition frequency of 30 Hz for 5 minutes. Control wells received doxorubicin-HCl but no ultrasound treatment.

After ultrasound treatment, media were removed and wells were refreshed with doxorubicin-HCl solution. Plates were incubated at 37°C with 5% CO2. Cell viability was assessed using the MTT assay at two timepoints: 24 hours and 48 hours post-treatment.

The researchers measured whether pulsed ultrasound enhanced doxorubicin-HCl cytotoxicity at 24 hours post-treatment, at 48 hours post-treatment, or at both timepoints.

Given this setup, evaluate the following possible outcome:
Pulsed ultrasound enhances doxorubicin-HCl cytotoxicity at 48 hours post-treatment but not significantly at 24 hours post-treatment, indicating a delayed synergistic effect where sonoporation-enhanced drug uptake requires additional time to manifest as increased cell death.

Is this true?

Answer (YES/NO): NO